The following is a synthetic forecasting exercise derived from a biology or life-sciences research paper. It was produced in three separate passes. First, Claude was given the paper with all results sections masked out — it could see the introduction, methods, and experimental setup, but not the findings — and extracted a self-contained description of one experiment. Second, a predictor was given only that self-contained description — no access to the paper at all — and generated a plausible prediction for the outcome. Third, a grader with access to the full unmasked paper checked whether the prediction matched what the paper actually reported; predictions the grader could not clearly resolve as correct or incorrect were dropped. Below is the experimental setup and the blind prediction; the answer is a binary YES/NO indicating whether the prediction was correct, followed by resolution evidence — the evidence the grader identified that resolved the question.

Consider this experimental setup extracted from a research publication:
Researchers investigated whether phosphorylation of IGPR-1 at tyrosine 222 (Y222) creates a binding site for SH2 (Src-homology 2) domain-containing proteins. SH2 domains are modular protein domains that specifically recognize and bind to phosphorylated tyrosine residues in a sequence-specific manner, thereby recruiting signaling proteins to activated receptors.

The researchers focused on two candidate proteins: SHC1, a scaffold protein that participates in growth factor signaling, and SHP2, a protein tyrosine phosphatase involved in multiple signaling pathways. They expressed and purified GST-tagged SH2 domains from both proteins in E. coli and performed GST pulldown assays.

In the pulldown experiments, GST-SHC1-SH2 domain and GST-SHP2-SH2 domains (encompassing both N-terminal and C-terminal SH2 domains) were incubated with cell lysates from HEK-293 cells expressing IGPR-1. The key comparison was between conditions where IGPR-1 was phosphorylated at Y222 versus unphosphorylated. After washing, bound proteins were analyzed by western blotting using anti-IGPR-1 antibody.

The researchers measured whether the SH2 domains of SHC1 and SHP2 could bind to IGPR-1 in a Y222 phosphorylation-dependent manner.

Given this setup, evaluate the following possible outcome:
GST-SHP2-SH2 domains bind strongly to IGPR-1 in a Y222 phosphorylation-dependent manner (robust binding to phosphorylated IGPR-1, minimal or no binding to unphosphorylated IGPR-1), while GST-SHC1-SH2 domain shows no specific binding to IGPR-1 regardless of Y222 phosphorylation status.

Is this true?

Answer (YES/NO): NO